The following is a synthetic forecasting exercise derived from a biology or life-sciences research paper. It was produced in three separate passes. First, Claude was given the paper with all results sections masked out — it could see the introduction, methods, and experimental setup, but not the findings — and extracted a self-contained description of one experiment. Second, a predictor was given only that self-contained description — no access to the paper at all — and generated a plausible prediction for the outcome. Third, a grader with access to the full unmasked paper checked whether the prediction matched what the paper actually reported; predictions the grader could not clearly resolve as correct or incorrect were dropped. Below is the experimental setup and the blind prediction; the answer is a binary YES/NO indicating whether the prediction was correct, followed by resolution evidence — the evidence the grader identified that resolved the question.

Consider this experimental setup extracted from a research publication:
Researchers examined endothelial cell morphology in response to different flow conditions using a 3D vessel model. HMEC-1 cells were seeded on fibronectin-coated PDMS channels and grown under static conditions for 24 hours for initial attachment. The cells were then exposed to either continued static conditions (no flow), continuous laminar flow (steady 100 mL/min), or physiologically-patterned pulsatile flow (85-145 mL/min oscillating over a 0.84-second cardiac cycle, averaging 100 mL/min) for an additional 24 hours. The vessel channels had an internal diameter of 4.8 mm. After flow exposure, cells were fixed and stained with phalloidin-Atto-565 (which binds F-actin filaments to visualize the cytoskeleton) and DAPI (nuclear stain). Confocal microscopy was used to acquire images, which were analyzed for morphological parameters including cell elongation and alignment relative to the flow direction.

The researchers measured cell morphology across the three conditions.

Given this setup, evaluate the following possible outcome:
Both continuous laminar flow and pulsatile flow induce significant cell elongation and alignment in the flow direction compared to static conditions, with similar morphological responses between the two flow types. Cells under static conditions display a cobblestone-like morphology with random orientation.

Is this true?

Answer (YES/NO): NO